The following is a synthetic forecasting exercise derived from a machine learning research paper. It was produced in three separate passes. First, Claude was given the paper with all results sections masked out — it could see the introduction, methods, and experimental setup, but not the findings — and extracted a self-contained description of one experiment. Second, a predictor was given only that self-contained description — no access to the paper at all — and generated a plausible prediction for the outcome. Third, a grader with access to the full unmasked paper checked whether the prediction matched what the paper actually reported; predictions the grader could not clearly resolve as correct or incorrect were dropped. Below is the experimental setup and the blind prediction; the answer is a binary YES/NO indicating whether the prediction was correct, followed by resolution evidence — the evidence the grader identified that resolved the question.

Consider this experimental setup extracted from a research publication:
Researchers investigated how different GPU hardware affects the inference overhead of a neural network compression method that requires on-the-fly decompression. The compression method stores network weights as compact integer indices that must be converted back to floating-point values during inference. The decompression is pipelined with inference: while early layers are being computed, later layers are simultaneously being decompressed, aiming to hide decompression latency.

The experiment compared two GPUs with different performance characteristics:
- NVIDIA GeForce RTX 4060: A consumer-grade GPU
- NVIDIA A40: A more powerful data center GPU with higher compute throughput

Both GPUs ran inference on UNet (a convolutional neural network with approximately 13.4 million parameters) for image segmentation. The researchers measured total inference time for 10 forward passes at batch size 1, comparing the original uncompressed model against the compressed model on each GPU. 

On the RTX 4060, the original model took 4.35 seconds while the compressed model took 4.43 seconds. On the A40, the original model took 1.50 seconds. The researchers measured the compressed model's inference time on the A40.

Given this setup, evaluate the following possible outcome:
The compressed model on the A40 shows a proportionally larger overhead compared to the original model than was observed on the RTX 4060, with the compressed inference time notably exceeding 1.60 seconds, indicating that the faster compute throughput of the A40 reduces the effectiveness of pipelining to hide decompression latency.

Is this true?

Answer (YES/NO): YES